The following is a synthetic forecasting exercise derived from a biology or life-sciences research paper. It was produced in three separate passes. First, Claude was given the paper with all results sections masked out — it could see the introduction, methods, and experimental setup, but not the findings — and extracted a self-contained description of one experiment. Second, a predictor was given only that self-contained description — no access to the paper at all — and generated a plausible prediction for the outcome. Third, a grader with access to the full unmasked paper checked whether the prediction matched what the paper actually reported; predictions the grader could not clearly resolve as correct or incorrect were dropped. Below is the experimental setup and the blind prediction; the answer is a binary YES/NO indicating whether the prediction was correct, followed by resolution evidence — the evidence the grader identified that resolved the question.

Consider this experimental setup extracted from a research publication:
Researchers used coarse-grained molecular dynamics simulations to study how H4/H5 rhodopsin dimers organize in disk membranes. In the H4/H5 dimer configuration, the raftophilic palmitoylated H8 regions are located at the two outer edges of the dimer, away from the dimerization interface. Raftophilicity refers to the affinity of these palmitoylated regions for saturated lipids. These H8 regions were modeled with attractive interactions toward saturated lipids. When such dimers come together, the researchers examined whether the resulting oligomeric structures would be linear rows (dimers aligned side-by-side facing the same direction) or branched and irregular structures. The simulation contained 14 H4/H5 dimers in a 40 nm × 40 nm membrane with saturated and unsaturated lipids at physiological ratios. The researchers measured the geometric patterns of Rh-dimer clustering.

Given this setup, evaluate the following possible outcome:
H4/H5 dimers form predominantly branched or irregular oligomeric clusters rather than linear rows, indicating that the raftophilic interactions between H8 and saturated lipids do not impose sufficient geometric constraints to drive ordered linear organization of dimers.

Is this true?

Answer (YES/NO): YES